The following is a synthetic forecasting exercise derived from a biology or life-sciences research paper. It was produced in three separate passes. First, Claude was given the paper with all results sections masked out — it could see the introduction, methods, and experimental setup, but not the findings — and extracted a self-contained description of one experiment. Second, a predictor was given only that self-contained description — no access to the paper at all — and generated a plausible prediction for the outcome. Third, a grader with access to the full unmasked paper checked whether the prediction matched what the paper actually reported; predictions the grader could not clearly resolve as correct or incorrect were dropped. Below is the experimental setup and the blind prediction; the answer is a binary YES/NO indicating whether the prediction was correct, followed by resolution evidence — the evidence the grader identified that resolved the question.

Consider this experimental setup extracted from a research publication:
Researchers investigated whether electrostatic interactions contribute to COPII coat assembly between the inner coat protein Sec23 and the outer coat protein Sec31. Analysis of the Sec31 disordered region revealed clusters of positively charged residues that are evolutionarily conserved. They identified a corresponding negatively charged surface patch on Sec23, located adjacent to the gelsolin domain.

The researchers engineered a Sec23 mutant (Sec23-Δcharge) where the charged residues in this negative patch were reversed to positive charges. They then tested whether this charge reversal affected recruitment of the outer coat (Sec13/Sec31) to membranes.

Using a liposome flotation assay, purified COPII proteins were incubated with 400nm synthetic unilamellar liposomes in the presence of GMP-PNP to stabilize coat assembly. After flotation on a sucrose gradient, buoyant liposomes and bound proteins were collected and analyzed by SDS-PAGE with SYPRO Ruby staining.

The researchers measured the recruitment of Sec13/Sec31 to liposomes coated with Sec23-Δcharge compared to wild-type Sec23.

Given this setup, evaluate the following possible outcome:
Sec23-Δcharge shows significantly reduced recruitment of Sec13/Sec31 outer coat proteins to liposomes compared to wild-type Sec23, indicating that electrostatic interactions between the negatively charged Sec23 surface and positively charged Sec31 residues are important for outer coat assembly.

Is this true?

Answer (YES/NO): YES